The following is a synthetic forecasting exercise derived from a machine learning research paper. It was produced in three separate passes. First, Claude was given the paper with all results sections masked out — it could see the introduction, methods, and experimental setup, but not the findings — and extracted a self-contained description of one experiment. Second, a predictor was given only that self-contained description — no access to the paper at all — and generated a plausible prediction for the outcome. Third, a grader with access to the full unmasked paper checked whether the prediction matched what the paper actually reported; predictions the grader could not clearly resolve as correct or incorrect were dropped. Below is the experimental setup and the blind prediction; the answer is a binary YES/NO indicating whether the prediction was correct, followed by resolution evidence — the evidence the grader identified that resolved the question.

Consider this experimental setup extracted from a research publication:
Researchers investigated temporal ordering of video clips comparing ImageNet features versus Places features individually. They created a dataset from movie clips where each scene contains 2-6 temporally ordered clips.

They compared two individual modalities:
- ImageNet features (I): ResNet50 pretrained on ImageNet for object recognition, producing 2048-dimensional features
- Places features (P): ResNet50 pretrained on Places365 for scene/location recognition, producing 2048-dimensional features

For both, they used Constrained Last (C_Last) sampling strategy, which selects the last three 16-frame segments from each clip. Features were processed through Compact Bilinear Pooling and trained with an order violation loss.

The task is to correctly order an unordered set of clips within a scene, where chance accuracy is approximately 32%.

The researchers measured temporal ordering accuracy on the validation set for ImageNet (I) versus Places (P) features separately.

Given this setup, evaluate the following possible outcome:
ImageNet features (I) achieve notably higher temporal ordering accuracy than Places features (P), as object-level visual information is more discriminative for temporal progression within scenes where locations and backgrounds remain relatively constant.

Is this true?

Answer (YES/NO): NO